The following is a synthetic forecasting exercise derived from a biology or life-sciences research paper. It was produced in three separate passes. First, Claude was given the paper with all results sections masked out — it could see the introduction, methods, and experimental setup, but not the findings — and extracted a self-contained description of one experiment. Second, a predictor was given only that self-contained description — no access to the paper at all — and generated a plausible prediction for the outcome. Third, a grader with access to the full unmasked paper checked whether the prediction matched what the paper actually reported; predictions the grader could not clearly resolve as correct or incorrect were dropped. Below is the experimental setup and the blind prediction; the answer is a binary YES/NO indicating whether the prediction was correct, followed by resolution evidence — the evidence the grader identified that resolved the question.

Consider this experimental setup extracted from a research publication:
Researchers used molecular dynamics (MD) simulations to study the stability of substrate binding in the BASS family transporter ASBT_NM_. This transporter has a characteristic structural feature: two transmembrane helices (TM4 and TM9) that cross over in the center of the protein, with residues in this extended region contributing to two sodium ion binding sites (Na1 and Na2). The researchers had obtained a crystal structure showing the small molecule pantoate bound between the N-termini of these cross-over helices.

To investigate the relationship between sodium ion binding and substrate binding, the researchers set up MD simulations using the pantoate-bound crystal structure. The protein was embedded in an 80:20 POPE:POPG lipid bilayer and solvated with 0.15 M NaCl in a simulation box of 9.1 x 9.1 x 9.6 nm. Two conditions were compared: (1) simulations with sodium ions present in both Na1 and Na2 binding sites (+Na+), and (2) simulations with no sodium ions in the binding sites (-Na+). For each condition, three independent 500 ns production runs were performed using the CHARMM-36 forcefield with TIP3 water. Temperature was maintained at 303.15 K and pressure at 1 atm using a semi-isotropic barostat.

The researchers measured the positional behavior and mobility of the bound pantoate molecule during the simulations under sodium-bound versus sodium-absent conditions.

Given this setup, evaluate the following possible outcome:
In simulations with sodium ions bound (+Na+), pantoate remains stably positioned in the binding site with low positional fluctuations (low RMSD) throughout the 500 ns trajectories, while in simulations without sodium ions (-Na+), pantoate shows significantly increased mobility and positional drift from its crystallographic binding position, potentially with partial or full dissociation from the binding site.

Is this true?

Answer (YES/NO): YES